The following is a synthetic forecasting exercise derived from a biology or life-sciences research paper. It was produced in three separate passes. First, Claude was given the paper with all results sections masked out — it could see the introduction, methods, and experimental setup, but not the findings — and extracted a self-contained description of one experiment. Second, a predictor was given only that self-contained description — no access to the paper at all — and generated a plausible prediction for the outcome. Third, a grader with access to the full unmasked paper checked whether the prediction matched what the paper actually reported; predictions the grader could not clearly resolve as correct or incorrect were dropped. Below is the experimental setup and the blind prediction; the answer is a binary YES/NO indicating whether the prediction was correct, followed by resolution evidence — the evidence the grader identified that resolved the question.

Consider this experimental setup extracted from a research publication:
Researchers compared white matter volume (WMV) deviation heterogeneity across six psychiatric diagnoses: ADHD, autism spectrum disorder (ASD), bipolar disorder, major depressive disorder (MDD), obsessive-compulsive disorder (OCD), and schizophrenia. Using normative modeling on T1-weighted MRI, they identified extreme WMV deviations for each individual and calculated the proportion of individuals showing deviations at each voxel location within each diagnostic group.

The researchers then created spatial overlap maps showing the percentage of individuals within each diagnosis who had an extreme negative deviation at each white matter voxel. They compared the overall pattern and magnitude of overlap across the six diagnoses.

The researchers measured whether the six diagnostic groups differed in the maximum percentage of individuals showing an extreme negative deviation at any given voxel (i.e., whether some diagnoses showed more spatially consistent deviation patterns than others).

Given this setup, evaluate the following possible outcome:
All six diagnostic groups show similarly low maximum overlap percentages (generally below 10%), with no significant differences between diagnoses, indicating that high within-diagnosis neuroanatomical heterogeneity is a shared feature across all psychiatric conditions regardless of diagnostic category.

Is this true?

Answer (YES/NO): YES